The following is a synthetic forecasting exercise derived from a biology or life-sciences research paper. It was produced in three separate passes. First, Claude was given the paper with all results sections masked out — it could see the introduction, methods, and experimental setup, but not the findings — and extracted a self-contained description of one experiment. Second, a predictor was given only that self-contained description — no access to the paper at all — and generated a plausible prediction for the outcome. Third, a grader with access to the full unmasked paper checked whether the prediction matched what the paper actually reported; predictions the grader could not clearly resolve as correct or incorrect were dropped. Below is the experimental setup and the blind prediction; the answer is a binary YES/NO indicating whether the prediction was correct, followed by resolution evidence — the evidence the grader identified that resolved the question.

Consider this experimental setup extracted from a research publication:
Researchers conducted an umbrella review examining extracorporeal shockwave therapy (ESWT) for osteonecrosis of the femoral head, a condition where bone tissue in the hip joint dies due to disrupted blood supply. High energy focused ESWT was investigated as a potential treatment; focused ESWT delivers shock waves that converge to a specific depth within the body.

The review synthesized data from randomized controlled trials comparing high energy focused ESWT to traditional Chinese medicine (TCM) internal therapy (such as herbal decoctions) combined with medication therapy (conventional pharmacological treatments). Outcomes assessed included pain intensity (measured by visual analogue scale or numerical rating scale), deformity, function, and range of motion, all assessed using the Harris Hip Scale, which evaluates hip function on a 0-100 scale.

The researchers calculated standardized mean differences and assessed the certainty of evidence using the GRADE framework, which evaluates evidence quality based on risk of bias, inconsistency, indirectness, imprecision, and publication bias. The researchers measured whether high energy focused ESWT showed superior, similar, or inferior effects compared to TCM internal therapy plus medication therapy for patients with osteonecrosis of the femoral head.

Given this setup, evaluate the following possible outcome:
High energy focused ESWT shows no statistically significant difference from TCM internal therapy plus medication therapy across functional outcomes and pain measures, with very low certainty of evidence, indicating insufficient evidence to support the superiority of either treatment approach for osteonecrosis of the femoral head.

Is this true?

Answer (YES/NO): YES